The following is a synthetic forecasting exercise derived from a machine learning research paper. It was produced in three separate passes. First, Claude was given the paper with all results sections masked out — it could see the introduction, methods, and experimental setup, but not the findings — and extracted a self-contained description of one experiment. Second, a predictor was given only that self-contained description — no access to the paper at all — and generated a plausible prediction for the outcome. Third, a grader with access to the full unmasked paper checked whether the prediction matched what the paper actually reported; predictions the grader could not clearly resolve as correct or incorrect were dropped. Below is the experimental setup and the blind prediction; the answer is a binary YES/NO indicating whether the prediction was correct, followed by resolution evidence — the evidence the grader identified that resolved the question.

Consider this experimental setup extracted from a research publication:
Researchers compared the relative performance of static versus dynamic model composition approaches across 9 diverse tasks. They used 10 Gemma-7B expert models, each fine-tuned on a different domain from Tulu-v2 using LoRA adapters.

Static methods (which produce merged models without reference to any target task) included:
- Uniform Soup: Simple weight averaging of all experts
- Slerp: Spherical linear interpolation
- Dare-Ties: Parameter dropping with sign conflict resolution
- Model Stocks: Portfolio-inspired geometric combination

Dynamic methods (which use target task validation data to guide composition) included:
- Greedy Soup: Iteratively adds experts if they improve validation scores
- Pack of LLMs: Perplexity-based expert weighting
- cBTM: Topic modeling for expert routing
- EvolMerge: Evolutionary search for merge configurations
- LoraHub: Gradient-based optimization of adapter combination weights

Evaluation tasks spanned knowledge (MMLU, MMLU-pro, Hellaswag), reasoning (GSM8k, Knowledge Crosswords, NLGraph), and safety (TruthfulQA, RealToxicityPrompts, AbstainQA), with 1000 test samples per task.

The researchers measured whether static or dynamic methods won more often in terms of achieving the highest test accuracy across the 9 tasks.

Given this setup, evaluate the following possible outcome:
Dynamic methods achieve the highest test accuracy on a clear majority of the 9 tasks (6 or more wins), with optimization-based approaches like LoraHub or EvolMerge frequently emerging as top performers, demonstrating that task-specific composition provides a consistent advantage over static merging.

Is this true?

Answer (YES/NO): NO